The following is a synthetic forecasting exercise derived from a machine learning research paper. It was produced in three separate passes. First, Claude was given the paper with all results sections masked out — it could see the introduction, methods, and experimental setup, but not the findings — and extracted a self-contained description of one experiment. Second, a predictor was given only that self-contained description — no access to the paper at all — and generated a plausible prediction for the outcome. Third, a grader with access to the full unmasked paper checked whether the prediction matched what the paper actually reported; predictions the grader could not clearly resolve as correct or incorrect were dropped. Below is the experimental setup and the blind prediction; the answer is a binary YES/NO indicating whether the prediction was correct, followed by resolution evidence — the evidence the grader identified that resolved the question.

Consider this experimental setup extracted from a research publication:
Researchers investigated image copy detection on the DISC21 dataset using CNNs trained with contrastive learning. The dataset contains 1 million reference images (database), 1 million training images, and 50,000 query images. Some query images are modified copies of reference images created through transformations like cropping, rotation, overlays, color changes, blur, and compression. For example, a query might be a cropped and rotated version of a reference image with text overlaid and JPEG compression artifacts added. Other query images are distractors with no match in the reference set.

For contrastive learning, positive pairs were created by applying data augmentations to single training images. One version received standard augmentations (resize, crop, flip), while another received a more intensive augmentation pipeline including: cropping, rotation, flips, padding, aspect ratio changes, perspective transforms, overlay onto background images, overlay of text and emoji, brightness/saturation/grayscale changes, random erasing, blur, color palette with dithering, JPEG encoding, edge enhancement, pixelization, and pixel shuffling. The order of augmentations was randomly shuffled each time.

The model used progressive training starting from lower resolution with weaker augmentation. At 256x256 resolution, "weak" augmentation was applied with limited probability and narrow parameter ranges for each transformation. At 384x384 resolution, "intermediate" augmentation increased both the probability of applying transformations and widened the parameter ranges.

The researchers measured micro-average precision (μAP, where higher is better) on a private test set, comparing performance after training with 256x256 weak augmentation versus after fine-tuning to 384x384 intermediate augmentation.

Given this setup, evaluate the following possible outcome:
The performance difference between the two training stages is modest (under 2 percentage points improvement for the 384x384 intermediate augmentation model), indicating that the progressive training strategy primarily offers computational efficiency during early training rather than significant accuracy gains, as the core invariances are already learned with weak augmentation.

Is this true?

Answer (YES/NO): NO